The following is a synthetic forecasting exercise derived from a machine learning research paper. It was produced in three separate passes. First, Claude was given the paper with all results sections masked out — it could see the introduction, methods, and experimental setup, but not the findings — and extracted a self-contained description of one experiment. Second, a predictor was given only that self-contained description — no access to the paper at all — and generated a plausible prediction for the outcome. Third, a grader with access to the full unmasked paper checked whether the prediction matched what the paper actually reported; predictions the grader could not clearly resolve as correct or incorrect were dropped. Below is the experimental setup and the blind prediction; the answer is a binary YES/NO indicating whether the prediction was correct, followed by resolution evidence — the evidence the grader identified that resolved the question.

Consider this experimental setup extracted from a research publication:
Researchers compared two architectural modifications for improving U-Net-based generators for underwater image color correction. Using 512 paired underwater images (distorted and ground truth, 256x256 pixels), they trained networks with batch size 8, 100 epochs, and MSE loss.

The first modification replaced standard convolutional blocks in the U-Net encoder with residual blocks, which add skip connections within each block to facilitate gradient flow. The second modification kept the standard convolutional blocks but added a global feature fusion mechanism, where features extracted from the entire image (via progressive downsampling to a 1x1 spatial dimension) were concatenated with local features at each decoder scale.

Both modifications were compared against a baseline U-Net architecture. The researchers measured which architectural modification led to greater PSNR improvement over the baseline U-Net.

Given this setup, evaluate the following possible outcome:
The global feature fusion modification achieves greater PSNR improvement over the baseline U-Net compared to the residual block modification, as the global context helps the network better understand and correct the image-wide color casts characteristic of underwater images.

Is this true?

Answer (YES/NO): YES